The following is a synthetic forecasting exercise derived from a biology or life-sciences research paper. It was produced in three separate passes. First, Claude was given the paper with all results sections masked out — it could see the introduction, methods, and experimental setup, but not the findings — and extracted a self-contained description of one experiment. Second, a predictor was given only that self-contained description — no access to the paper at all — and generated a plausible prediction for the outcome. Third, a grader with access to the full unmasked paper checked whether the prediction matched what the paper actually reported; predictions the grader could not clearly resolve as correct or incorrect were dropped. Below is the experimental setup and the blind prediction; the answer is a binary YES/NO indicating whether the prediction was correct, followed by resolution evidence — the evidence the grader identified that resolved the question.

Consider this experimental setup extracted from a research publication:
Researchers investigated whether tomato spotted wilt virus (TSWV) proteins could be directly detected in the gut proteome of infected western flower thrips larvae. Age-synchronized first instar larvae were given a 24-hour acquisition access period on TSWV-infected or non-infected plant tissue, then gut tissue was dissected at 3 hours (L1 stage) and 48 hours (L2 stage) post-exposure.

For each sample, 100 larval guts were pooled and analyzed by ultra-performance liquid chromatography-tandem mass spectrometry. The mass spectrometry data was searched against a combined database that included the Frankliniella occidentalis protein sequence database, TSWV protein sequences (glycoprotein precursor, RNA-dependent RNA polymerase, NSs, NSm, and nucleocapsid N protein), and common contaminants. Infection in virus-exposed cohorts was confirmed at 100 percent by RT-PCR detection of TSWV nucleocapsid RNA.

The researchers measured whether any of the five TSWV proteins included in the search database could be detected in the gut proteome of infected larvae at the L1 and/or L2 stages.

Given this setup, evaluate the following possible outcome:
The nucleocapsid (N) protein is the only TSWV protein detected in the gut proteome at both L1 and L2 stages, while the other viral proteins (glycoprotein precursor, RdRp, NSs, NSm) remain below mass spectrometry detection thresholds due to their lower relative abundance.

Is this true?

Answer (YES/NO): NO